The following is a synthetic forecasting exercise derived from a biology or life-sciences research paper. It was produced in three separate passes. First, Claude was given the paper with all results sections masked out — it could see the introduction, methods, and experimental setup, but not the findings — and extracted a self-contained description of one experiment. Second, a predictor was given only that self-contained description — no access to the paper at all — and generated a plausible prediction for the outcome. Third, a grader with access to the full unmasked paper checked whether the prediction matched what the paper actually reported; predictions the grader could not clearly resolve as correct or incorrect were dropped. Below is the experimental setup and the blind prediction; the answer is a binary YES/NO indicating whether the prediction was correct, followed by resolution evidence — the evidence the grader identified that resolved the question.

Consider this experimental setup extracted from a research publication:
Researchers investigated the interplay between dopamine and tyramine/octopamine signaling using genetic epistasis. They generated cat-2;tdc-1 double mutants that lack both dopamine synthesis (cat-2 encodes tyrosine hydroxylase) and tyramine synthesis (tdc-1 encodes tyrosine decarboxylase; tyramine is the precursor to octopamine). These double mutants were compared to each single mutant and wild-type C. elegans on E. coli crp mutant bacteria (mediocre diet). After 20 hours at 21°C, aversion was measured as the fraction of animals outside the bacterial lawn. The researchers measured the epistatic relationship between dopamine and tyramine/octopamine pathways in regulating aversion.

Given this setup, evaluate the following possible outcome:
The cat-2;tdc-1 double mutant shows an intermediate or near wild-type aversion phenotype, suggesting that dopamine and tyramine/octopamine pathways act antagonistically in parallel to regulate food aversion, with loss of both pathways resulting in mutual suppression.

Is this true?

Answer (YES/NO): NO